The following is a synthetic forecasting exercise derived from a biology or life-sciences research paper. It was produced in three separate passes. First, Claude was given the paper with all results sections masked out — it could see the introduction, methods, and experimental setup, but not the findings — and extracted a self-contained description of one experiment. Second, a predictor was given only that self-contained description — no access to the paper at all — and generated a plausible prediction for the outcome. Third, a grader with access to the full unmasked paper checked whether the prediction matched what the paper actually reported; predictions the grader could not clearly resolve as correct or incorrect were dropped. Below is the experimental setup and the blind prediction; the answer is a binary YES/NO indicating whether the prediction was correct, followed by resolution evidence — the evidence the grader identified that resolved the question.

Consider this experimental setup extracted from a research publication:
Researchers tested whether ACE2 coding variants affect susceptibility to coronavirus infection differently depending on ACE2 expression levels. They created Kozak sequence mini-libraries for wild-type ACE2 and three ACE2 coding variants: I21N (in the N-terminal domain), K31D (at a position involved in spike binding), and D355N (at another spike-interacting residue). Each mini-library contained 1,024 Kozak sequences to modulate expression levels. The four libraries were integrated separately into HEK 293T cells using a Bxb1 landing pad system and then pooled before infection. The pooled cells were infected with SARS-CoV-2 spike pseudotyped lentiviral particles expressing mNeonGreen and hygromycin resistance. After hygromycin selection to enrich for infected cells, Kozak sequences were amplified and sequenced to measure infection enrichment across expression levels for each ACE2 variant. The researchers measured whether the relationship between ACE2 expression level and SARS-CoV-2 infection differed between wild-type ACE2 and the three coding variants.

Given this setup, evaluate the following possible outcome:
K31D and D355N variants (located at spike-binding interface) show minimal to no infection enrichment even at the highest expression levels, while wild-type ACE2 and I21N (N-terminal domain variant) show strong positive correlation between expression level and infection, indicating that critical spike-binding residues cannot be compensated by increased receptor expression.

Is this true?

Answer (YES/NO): NO